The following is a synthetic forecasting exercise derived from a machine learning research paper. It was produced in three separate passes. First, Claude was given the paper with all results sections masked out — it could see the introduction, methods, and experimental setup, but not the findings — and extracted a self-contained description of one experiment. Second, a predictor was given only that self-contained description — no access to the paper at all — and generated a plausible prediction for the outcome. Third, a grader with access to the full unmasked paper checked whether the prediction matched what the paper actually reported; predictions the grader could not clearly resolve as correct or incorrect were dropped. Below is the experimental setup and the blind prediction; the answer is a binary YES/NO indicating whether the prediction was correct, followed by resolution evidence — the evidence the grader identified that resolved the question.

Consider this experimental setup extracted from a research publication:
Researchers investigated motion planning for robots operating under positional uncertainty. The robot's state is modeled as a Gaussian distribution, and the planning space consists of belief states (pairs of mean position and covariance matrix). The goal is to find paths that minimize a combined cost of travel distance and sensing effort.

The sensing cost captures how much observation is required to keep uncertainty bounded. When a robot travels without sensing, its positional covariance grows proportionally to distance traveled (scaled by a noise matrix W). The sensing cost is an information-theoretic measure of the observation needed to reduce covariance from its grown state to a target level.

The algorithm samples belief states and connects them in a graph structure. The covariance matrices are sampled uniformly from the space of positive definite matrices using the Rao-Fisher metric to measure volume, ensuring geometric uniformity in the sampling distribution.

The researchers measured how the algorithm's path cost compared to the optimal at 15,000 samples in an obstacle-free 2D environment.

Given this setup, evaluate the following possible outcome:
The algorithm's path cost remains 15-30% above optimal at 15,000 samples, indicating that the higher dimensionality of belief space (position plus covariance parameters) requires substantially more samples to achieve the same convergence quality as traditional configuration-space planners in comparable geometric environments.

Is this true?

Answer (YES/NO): NO